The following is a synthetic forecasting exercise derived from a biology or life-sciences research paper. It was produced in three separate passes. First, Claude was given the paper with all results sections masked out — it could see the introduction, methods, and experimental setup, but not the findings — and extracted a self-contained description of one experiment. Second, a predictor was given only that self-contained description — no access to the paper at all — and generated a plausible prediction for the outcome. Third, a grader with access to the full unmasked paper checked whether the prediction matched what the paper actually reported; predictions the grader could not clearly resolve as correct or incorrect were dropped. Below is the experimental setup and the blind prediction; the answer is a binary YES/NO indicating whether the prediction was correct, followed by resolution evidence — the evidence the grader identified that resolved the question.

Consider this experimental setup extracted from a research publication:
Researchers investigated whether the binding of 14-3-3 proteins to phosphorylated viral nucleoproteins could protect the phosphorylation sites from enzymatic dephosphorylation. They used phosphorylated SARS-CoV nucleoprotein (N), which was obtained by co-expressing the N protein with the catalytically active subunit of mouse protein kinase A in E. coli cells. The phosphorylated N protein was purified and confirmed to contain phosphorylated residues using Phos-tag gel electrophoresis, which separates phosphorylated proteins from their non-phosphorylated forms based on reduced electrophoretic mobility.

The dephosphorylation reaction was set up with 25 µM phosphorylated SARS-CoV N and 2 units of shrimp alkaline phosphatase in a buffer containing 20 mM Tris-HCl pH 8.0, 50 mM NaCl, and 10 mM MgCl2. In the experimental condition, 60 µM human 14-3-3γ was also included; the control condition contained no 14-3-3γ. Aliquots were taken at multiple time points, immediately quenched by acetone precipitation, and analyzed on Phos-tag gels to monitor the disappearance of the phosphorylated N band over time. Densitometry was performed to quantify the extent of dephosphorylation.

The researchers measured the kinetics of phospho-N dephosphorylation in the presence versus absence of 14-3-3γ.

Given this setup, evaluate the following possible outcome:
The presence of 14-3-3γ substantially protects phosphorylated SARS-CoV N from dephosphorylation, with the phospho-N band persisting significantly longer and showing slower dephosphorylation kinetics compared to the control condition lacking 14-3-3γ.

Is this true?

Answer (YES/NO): YES